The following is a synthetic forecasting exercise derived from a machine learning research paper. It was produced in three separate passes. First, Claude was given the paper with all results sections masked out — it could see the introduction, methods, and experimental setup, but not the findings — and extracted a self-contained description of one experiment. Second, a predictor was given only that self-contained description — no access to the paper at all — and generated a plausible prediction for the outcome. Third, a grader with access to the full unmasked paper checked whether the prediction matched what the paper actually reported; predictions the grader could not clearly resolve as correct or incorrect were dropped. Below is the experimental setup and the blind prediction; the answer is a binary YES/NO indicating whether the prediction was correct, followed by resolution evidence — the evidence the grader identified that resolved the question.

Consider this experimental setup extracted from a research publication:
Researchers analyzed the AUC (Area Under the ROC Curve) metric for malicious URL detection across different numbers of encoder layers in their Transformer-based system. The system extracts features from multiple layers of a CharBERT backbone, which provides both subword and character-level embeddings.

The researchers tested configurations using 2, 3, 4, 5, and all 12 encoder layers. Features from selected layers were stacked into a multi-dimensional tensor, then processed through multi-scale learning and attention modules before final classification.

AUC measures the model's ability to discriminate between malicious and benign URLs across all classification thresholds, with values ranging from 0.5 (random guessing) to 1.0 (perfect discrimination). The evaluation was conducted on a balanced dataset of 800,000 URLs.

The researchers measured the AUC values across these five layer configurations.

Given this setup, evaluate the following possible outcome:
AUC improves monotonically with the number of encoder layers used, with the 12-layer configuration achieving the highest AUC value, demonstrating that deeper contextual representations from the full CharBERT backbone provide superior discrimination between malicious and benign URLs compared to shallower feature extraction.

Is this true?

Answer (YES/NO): NO